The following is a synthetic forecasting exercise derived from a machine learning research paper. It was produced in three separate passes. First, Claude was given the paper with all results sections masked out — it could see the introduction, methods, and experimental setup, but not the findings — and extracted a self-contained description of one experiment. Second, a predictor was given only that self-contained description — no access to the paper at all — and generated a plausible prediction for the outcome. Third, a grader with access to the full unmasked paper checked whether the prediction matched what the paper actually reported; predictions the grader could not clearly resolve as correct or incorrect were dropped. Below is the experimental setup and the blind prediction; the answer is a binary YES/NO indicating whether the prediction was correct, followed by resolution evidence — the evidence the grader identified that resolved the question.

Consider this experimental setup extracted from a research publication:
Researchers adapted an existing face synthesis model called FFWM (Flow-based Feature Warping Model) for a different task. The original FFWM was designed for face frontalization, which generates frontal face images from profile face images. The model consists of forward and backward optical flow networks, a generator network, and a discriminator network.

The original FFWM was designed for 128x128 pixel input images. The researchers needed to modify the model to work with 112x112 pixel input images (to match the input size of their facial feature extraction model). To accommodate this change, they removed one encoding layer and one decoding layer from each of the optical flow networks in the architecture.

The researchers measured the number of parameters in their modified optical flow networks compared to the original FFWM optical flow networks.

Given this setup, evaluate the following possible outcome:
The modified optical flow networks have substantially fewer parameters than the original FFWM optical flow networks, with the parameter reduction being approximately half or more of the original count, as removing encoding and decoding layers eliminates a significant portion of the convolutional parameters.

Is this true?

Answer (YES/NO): YES